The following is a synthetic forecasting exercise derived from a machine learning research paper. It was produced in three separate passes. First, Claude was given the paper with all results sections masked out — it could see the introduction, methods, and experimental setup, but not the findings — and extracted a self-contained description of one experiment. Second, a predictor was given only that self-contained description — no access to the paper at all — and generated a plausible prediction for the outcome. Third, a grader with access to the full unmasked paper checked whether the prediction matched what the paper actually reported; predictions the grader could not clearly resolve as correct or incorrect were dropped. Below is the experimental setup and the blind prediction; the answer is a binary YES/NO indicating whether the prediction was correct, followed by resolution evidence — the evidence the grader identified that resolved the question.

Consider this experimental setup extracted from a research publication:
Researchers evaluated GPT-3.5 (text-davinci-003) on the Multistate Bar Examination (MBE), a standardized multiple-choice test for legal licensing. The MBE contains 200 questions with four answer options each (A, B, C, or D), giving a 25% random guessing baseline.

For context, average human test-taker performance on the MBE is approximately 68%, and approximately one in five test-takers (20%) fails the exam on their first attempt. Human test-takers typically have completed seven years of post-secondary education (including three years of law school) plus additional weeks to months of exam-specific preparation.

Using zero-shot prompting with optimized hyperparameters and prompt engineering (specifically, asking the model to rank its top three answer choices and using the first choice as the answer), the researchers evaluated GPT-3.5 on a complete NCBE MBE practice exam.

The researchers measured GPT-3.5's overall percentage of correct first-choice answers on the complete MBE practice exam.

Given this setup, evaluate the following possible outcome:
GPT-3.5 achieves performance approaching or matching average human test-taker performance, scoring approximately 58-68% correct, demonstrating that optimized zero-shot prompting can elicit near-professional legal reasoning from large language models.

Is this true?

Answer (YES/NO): NO